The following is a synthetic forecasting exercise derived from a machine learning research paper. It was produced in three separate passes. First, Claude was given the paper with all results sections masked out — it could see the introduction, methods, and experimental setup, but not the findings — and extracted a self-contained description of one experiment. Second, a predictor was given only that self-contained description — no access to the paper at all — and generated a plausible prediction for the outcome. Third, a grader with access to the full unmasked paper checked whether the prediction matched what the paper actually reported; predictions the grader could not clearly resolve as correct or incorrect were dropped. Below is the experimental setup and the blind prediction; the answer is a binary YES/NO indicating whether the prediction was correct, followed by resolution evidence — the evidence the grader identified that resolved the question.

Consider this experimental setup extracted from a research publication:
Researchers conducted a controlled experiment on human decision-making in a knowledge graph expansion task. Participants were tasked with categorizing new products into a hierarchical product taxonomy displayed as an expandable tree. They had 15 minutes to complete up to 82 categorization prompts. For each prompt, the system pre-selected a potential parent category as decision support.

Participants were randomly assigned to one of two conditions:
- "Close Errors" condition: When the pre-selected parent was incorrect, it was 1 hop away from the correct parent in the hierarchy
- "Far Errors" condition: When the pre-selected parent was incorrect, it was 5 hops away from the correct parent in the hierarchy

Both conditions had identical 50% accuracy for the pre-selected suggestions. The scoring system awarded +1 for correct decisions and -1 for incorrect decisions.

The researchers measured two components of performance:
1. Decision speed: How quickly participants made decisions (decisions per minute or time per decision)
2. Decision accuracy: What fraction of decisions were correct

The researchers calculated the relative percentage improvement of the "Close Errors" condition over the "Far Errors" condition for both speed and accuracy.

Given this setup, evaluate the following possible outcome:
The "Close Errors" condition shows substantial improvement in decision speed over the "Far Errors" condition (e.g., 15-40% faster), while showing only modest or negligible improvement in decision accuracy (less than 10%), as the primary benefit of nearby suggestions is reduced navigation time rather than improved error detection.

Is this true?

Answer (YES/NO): NO